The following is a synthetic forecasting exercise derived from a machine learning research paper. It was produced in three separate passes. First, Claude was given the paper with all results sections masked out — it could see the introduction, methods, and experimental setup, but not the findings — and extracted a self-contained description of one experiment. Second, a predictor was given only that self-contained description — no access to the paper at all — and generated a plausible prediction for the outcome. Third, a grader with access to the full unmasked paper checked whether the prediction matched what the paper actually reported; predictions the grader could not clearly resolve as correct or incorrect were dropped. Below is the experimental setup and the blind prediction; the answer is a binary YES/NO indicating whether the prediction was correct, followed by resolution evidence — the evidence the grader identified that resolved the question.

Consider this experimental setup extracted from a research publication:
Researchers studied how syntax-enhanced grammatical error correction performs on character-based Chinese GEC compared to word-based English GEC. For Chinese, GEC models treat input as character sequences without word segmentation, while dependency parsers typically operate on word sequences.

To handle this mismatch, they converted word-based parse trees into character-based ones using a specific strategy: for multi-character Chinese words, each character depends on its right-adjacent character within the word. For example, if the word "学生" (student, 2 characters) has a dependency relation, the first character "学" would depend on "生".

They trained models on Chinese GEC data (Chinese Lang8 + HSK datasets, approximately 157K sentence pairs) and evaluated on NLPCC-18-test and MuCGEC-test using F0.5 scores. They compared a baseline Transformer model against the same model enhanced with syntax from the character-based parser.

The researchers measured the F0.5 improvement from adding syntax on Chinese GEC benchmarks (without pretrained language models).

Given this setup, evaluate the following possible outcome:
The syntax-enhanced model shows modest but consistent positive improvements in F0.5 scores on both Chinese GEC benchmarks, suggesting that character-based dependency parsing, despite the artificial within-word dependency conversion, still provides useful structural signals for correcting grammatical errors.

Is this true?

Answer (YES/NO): YES